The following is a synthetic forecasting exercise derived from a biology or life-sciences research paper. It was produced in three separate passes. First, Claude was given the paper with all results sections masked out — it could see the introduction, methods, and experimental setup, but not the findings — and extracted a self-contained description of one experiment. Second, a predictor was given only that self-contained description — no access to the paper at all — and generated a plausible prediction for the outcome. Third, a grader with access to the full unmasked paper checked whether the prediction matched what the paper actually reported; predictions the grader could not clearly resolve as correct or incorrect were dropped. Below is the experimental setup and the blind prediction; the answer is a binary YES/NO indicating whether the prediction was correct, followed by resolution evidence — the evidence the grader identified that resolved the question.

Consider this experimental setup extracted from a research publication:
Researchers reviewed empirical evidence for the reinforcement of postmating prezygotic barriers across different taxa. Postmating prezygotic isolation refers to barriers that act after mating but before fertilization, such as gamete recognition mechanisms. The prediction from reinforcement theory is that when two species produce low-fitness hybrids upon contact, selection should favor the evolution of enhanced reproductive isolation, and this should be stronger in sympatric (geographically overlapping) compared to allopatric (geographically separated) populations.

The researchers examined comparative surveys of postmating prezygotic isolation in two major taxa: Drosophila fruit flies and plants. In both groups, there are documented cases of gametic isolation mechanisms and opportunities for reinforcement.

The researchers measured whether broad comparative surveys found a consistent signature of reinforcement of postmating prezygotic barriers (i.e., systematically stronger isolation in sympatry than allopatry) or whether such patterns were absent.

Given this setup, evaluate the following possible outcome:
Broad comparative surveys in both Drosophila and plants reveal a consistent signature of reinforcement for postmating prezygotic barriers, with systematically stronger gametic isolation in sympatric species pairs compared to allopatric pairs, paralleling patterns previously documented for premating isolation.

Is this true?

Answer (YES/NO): NO